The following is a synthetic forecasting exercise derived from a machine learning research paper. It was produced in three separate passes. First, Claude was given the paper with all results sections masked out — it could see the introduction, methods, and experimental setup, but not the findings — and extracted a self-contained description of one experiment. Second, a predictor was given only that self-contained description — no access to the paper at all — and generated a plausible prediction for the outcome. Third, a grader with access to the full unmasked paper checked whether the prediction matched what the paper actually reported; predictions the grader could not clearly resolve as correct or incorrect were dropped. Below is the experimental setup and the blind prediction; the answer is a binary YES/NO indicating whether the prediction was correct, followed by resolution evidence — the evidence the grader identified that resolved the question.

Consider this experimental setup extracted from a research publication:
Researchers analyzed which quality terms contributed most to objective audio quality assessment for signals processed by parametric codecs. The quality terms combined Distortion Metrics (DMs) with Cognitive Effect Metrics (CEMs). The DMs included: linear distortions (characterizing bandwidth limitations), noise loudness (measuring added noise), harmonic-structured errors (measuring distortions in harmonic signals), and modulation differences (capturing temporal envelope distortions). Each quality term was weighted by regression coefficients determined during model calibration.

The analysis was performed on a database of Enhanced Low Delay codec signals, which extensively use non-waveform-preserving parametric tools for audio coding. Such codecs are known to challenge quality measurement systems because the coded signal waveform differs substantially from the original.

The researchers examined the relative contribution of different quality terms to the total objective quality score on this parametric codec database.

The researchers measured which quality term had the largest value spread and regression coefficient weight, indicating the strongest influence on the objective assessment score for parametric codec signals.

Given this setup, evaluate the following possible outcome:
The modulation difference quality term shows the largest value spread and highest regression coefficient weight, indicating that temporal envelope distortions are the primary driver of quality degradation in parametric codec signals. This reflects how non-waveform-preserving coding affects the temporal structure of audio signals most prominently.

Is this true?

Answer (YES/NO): YES